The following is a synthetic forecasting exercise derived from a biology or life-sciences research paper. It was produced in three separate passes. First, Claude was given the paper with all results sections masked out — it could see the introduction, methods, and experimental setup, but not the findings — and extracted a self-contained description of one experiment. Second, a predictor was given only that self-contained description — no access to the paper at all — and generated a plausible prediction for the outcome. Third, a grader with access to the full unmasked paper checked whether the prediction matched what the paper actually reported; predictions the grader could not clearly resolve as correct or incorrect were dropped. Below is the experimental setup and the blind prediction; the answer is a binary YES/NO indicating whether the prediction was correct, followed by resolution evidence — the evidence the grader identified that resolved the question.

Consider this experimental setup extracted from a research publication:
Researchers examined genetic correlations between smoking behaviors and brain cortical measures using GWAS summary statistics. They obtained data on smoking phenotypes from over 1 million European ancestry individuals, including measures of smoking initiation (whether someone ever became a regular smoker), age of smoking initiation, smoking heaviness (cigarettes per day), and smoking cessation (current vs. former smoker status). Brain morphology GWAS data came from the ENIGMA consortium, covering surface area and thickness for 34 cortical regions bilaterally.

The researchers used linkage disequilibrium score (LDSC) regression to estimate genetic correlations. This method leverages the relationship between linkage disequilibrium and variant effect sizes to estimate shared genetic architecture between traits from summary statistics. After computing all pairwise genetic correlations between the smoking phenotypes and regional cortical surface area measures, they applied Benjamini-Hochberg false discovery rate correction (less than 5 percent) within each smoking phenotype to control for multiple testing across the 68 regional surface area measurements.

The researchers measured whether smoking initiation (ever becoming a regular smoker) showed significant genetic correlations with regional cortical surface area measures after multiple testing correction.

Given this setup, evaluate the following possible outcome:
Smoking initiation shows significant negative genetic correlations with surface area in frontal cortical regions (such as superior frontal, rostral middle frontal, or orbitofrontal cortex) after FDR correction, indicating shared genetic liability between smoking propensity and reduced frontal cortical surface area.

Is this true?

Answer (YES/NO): NO